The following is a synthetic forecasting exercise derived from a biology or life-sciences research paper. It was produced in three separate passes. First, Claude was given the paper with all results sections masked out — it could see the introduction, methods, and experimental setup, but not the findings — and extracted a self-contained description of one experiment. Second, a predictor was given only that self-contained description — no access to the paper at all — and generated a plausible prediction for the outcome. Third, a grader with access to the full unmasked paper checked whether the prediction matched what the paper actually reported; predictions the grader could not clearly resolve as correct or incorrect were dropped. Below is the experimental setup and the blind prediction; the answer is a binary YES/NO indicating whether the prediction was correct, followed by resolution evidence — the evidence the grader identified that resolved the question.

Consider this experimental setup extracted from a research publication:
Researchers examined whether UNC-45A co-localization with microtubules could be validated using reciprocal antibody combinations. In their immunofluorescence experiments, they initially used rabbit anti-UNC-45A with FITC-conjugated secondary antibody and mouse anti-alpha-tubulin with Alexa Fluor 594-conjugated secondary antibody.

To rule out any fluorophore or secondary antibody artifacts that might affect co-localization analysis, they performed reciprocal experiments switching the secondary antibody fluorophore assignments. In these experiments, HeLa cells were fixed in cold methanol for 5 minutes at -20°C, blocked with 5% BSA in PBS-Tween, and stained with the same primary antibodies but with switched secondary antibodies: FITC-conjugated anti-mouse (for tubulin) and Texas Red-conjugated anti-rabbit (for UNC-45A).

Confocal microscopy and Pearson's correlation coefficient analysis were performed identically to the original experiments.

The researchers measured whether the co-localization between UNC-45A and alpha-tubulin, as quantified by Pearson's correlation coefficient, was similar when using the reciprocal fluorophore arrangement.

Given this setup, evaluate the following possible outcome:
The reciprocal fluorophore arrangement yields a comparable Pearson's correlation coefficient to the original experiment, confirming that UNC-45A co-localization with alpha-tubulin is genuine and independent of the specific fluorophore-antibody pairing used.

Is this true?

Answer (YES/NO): YES